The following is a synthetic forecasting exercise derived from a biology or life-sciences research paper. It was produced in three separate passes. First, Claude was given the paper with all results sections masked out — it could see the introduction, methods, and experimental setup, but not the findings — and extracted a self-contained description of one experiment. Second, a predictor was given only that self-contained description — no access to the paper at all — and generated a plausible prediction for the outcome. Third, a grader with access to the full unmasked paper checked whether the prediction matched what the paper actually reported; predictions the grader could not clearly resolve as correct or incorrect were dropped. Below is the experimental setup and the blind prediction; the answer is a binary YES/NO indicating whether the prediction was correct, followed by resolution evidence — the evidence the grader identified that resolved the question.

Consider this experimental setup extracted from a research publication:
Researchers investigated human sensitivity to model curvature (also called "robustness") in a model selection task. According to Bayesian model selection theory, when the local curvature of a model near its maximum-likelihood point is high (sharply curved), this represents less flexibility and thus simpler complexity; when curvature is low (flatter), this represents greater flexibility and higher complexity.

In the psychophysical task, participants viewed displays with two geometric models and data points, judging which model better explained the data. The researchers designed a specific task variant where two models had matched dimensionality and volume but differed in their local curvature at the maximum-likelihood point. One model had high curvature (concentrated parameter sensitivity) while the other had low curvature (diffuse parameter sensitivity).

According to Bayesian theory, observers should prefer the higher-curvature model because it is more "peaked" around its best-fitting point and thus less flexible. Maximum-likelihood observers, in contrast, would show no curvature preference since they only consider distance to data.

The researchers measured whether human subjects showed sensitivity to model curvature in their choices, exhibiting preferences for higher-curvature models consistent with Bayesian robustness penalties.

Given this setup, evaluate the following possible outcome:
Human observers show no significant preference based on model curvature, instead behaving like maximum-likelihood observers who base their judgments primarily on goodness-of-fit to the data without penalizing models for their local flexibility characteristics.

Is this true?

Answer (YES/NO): NO